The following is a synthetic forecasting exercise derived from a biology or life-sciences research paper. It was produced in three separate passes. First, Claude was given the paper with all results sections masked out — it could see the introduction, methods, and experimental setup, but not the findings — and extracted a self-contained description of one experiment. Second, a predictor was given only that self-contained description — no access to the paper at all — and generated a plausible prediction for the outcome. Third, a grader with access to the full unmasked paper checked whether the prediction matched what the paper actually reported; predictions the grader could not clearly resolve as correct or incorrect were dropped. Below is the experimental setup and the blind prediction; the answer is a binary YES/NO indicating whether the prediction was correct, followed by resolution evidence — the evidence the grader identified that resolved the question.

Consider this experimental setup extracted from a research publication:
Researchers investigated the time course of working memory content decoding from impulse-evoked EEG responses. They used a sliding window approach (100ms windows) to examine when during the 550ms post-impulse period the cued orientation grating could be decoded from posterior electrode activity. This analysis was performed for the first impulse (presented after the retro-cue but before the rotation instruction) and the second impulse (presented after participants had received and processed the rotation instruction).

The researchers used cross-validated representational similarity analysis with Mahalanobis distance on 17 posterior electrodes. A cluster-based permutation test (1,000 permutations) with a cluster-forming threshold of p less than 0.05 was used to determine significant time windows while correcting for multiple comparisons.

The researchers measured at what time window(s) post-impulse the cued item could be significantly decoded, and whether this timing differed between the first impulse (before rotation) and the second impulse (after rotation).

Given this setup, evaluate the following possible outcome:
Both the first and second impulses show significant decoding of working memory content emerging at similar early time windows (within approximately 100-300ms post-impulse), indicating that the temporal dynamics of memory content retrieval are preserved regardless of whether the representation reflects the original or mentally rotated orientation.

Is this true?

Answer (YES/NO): NO